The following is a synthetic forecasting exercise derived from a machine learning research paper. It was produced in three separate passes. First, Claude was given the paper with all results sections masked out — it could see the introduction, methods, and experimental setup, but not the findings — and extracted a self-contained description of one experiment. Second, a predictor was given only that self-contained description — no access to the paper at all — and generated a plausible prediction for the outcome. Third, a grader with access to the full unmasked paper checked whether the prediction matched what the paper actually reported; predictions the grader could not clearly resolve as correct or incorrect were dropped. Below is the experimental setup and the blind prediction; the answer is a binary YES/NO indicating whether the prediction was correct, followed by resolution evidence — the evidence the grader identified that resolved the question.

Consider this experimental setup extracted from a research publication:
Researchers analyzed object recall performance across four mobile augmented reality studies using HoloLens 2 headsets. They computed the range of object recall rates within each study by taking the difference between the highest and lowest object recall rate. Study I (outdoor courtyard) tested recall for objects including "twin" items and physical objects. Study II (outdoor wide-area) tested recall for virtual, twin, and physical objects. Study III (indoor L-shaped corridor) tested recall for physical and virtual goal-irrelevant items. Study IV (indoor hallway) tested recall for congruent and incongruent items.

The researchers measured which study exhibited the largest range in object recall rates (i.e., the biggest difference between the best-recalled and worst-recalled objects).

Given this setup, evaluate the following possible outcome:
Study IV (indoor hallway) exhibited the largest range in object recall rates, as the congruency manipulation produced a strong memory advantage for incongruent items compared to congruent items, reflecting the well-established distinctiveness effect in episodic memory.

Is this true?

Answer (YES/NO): NO